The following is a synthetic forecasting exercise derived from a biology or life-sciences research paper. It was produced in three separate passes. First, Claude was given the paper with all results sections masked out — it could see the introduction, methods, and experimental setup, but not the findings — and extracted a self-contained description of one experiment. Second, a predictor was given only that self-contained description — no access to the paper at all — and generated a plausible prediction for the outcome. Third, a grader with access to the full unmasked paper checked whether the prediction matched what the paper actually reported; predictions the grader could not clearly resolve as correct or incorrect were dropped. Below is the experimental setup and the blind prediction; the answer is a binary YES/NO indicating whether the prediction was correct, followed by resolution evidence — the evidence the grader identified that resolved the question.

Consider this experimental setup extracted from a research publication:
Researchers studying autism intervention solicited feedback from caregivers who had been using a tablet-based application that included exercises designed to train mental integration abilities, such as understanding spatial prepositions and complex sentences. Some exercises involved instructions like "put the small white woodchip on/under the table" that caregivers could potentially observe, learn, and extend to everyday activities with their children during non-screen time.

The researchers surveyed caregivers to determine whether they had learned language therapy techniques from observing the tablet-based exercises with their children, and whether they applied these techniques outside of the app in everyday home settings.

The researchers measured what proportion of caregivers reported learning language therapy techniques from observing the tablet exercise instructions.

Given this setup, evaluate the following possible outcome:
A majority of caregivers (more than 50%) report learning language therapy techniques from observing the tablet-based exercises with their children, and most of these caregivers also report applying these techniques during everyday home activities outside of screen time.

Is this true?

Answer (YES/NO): NO